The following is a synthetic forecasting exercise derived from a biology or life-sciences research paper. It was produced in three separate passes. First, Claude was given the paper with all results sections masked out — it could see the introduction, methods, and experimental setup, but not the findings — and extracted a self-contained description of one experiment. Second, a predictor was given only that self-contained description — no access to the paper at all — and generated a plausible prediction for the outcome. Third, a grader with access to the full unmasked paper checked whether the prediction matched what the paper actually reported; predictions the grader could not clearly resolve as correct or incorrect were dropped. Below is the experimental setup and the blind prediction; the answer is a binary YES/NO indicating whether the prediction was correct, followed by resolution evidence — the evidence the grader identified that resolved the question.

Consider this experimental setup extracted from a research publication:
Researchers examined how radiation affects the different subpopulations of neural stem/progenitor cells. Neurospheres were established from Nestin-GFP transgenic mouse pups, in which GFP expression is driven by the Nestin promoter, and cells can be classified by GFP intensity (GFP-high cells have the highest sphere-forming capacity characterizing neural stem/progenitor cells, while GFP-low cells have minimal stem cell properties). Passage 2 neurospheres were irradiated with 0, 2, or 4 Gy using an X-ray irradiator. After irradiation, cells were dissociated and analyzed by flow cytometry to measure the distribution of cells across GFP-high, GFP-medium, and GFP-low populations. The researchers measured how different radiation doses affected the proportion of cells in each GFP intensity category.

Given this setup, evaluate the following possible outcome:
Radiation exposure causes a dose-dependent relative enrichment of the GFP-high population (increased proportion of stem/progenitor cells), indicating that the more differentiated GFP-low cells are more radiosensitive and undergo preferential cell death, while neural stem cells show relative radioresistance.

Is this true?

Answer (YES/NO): NO